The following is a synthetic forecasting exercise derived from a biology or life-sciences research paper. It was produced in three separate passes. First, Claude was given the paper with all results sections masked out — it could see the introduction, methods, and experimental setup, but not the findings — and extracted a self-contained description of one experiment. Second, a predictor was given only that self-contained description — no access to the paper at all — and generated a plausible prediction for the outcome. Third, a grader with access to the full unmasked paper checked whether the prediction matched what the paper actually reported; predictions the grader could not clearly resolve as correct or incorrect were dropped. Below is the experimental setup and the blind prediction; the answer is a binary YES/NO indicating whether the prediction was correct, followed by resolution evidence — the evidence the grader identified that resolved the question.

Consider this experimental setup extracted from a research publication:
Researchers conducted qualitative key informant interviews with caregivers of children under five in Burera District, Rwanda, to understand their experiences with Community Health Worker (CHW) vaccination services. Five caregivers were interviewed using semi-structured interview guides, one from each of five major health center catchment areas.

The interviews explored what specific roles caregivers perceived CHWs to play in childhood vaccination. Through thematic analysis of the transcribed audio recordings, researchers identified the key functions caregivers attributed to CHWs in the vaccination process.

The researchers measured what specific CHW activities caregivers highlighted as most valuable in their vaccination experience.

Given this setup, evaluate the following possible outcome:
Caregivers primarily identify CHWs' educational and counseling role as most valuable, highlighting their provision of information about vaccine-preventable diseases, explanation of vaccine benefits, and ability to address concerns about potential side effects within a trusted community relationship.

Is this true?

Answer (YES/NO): NO